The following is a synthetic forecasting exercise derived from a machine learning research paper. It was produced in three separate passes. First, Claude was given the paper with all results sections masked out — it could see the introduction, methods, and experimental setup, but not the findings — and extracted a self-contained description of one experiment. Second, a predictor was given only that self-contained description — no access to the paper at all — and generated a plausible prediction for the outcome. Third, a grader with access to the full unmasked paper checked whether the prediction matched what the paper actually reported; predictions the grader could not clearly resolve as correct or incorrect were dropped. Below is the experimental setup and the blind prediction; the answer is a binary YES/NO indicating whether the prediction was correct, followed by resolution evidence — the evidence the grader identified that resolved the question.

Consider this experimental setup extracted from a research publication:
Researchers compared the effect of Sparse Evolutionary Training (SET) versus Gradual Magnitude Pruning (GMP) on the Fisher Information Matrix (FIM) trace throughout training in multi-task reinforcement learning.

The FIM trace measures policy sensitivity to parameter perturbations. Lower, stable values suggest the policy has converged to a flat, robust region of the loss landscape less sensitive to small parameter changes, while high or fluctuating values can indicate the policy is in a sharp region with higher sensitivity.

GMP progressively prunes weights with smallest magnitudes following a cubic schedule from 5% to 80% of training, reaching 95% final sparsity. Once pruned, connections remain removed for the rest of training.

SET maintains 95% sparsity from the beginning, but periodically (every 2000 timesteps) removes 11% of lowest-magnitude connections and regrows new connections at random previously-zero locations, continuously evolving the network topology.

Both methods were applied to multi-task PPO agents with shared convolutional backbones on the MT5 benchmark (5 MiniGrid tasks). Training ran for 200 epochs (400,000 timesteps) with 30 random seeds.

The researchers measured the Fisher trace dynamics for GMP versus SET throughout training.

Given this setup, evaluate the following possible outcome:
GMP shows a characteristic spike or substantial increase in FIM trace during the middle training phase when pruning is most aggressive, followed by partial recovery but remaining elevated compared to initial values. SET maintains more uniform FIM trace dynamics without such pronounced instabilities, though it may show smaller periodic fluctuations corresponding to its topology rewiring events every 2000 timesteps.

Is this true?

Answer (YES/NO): NO